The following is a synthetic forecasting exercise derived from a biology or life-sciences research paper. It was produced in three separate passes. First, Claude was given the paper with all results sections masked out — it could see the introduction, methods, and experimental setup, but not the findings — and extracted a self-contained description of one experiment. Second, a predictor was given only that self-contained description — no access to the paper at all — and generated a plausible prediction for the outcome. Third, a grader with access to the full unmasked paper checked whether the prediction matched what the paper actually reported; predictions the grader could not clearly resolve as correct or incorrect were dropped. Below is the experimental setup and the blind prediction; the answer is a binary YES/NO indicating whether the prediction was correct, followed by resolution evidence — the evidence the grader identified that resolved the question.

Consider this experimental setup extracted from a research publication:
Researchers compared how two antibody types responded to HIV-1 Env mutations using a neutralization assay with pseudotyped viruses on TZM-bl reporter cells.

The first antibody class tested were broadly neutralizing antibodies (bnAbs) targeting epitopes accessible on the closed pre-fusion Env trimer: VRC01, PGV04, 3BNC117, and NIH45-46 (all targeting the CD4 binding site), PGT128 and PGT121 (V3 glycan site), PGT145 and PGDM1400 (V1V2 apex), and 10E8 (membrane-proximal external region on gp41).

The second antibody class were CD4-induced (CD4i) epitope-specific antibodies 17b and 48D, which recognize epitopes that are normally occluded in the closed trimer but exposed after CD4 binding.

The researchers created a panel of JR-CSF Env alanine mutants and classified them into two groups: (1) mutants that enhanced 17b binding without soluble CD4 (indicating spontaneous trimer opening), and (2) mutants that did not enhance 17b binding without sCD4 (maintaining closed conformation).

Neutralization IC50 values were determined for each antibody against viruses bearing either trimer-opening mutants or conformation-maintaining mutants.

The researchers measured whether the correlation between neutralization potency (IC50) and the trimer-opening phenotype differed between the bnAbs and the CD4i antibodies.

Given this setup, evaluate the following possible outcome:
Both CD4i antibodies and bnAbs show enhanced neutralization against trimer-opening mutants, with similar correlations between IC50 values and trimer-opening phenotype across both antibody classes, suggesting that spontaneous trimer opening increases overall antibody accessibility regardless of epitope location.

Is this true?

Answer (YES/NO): NO